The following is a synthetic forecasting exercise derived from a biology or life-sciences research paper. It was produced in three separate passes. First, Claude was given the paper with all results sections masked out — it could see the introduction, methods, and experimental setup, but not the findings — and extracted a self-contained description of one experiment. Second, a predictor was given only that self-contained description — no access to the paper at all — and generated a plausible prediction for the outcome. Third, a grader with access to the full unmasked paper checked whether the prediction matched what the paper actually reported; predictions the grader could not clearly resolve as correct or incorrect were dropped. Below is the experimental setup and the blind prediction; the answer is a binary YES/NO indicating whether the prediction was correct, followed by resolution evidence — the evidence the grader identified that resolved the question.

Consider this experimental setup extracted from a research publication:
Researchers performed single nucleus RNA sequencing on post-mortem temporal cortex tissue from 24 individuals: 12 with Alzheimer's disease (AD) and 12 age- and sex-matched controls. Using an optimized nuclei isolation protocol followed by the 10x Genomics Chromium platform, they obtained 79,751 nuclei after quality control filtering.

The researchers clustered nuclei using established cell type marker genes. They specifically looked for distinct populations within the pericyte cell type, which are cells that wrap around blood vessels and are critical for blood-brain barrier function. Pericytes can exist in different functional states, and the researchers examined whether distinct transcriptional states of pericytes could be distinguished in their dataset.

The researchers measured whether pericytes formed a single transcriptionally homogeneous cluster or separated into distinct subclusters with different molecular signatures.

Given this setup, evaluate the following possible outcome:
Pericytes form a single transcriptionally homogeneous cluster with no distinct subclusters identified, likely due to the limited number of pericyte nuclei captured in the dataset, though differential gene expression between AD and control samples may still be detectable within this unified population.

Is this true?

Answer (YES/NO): NO